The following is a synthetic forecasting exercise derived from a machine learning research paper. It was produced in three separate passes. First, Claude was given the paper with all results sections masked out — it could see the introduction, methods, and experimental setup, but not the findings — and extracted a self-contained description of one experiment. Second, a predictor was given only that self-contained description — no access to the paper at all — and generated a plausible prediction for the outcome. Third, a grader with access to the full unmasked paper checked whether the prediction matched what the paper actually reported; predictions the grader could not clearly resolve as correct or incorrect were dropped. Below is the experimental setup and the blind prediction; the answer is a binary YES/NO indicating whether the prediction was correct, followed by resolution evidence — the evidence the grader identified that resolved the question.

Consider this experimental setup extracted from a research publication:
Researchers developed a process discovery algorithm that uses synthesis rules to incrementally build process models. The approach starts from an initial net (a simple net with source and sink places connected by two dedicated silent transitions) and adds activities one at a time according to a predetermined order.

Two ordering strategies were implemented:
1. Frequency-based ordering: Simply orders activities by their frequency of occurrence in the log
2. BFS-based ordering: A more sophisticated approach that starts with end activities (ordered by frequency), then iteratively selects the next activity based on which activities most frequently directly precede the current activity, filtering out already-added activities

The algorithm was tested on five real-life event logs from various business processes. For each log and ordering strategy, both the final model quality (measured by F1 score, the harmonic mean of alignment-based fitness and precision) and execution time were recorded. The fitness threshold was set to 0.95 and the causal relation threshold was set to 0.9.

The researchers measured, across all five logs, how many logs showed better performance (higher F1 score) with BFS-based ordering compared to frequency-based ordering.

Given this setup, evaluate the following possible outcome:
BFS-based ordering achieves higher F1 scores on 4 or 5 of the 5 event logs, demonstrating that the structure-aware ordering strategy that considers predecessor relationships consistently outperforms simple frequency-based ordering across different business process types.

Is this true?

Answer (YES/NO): YES